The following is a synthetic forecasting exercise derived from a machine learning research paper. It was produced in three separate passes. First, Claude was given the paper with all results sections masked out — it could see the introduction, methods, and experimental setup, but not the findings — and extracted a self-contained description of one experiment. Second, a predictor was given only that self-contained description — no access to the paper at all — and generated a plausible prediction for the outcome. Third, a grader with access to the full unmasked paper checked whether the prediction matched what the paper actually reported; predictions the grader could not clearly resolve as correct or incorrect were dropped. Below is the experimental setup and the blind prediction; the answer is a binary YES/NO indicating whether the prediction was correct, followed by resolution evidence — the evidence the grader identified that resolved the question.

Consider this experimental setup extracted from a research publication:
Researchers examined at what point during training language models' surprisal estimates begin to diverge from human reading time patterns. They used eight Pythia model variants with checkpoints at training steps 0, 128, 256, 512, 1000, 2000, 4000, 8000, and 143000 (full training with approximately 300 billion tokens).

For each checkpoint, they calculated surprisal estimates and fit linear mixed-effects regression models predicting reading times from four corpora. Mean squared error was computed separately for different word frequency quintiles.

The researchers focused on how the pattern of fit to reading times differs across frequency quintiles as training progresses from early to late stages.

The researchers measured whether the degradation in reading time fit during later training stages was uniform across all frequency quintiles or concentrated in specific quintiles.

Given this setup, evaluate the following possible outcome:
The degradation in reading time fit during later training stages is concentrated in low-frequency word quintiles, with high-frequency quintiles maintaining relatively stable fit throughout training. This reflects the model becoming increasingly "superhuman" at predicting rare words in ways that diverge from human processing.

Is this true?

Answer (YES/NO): YES